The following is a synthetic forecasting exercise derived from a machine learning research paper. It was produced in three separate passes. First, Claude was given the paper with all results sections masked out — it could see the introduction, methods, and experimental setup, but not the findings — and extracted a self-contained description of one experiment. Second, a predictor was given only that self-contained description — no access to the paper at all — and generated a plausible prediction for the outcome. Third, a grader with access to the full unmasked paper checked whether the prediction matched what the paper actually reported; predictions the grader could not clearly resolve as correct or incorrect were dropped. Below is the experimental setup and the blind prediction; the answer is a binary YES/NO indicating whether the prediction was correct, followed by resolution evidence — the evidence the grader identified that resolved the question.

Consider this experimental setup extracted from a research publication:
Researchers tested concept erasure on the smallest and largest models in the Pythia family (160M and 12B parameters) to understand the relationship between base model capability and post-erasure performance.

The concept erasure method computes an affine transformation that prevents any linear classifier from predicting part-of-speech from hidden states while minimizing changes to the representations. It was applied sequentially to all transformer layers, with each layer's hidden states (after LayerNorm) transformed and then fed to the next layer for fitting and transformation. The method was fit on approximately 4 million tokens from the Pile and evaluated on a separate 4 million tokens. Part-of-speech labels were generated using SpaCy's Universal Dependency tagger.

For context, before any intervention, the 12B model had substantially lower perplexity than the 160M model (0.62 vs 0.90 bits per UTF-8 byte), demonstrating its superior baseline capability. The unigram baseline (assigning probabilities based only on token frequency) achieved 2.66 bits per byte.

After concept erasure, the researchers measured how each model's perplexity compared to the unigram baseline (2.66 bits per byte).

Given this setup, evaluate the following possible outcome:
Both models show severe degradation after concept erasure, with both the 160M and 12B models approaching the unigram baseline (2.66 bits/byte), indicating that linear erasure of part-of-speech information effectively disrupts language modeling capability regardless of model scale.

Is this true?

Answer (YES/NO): NO